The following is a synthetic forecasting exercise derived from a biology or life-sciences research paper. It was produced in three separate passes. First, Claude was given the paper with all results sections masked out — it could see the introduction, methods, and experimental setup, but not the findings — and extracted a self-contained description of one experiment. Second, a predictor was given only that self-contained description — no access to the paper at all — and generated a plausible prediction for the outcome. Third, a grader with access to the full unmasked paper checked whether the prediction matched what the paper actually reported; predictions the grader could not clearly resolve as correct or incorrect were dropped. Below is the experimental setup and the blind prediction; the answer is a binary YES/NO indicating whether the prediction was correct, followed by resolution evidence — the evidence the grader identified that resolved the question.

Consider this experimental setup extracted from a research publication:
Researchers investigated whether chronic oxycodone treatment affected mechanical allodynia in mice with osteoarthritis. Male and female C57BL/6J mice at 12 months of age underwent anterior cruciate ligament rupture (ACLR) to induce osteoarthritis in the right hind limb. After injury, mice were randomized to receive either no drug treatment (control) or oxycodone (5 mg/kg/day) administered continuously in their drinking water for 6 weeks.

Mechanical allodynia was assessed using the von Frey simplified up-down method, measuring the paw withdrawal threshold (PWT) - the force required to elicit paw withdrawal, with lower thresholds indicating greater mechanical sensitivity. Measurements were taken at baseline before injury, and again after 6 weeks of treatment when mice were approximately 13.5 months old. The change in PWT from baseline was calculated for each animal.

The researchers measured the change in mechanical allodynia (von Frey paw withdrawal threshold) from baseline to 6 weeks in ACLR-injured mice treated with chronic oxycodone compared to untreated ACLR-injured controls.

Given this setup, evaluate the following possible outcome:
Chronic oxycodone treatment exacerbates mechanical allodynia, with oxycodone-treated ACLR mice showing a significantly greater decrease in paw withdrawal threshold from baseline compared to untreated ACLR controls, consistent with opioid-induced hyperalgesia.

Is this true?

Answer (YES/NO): NO